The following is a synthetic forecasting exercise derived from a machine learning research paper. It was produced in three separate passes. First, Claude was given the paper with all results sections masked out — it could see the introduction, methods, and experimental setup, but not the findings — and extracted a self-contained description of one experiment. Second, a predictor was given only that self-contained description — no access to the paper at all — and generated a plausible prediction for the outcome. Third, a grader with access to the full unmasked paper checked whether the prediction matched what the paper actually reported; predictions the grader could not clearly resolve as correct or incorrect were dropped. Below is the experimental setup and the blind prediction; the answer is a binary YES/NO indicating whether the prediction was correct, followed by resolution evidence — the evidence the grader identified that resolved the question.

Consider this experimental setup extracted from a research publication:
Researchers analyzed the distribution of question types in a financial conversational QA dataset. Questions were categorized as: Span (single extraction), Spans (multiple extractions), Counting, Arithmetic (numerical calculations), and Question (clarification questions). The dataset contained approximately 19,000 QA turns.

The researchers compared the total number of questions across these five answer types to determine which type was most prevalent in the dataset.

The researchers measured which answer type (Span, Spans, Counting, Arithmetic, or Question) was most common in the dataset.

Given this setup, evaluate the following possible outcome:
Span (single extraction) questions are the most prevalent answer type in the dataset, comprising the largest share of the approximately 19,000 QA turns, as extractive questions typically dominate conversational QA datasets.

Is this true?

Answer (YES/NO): YES